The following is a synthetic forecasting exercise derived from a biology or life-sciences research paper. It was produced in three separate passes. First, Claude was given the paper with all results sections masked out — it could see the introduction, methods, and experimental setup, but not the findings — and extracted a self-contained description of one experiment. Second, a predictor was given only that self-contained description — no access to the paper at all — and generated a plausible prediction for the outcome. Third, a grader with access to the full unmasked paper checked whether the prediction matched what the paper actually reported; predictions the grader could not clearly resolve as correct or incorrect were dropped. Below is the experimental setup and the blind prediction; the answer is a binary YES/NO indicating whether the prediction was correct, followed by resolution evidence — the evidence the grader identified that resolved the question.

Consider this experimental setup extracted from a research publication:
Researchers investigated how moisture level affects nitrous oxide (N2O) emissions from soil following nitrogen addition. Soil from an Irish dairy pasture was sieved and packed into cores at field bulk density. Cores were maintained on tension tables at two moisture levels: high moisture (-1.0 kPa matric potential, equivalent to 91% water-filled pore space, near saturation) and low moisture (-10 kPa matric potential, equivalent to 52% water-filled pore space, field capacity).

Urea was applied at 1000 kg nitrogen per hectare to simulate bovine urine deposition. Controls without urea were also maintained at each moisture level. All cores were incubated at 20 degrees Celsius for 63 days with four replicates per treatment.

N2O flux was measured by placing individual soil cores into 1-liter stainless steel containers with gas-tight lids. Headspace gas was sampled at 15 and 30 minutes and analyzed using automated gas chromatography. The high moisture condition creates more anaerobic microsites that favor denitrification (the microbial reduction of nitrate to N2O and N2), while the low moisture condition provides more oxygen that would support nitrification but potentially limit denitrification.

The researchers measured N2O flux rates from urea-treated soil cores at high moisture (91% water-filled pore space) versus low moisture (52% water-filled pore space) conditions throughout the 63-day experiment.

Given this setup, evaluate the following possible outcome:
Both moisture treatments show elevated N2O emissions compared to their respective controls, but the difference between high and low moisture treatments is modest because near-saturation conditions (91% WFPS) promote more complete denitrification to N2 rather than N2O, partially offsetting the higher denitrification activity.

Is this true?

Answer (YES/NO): NO